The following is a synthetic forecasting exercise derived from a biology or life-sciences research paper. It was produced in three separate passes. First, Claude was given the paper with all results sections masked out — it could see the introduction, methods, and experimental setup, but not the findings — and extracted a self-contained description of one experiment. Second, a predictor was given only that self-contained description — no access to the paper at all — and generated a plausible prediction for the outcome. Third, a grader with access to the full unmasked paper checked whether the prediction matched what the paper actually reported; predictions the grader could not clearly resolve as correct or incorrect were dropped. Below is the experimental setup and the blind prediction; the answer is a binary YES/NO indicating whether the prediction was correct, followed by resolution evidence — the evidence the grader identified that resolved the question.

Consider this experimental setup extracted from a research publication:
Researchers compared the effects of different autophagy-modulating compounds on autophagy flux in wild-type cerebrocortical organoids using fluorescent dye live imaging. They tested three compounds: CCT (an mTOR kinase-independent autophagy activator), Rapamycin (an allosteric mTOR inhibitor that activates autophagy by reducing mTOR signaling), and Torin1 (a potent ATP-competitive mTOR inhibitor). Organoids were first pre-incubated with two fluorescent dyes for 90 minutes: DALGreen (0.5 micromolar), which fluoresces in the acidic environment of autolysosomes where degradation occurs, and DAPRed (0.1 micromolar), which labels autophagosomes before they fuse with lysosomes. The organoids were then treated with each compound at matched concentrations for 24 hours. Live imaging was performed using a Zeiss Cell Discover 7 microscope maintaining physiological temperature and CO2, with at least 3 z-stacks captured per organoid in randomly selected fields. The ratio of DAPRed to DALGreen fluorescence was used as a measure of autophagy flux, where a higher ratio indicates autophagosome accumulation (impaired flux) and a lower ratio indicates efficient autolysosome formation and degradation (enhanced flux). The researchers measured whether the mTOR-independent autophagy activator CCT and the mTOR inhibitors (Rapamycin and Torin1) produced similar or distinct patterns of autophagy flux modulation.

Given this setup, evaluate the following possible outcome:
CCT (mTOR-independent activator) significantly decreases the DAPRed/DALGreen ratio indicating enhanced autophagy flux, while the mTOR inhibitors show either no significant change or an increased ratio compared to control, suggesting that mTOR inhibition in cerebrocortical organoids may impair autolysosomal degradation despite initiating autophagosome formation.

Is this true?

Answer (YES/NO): NO